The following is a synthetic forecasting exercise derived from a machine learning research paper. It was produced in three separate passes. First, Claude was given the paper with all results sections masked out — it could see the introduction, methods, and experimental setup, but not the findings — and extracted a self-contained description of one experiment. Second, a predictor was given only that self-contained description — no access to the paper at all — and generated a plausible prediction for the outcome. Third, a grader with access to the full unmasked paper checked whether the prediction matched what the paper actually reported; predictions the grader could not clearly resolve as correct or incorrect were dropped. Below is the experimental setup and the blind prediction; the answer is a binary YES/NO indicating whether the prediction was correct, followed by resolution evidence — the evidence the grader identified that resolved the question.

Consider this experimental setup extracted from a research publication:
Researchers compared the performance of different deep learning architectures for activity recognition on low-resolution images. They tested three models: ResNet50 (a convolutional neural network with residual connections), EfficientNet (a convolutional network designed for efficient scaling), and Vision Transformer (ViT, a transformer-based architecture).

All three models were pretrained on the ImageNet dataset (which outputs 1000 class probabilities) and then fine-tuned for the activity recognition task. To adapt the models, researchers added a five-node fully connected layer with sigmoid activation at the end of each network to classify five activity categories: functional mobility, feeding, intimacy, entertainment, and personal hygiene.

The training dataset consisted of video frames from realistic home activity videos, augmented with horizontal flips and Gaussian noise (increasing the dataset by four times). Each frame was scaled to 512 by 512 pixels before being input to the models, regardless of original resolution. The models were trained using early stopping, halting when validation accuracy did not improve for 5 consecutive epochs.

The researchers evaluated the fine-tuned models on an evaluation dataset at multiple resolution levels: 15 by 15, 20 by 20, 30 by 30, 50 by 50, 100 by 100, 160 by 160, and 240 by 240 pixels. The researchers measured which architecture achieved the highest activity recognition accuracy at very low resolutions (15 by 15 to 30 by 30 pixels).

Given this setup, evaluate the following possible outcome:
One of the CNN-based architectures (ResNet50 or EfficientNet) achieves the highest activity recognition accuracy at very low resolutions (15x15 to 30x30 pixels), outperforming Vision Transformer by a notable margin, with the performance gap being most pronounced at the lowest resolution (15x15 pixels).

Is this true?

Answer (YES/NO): NO